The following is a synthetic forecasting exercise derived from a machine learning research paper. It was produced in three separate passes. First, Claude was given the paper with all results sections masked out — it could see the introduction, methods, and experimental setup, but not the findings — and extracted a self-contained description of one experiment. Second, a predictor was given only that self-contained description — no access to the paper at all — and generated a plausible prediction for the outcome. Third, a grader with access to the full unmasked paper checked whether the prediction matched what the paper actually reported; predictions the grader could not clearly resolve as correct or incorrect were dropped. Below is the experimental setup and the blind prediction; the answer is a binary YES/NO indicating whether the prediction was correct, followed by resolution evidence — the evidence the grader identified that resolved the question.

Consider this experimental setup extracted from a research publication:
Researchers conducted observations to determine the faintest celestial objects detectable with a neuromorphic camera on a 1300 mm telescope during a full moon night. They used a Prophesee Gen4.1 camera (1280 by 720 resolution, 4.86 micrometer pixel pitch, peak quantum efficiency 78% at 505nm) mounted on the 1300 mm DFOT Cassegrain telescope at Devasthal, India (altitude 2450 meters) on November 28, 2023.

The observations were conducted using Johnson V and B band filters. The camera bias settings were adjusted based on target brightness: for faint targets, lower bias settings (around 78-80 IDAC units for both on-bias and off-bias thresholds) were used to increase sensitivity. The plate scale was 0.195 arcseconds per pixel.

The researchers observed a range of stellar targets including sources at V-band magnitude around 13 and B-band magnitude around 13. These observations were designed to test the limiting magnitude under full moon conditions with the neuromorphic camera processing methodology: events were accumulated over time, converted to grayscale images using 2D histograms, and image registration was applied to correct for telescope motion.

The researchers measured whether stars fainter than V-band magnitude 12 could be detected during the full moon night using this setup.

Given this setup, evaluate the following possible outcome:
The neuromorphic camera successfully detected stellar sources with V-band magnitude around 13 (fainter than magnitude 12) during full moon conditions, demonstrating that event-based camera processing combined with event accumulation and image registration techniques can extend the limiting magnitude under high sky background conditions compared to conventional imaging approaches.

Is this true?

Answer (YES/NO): YES